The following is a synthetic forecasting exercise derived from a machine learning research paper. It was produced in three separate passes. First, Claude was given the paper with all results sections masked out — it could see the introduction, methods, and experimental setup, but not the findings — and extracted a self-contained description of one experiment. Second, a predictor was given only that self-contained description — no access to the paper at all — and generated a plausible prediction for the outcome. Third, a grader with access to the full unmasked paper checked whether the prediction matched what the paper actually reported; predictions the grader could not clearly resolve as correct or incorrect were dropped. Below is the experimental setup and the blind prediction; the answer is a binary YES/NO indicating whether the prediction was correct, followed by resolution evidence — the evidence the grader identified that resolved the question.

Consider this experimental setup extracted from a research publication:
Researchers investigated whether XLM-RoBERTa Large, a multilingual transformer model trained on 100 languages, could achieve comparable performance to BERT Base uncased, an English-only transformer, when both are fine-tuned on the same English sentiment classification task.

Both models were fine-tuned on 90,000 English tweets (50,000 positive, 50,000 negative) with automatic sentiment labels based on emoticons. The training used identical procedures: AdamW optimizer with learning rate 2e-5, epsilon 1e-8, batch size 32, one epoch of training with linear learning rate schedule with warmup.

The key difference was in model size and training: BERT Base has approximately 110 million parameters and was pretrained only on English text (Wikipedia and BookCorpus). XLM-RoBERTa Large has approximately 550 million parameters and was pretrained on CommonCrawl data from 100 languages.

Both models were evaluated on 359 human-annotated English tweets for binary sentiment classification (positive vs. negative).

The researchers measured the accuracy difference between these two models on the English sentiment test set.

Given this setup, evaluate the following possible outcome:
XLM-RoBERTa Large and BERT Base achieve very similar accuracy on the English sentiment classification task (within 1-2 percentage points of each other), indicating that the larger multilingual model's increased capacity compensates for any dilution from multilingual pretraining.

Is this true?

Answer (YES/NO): YES